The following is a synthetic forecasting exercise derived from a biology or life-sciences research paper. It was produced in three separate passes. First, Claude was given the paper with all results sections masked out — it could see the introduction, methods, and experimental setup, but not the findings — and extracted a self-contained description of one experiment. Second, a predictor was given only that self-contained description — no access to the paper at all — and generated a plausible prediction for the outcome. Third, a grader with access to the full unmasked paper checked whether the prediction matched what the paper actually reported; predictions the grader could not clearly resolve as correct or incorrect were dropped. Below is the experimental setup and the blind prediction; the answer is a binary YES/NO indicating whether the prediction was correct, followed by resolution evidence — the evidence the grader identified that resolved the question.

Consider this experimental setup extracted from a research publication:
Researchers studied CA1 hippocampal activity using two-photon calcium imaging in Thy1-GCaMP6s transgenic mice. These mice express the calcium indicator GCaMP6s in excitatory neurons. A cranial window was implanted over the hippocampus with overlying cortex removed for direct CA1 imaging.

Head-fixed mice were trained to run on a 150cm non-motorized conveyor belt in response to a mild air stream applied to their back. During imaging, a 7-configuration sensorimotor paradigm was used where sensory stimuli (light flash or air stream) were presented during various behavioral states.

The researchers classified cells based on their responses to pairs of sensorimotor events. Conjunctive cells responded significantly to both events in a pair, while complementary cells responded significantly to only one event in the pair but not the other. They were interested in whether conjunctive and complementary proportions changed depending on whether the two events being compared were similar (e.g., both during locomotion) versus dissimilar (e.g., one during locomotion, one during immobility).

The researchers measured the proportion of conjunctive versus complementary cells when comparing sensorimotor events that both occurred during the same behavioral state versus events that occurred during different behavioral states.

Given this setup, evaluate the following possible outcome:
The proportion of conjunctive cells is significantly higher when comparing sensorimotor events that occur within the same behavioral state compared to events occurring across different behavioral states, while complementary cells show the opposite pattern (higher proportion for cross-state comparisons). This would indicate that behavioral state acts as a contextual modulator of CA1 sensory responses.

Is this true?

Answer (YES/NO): YES